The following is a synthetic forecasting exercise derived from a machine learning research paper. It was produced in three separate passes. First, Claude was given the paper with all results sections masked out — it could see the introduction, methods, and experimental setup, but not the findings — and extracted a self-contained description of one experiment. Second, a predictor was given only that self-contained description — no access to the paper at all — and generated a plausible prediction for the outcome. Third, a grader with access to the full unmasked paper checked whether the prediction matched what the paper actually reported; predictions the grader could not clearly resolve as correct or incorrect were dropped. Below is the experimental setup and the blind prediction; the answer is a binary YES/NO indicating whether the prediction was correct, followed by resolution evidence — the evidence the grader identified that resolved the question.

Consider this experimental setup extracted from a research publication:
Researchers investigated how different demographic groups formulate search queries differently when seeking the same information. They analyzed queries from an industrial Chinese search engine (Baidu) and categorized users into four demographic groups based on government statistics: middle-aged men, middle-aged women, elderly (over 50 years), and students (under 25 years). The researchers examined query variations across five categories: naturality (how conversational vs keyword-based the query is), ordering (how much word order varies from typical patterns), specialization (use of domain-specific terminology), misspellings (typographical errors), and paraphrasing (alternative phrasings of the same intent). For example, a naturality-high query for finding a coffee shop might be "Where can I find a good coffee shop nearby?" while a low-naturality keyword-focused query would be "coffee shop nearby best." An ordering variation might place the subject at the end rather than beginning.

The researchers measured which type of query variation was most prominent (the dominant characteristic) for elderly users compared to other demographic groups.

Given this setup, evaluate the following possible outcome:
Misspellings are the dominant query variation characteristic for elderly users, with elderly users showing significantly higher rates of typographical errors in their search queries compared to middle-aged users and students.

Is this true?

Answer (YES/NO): NO